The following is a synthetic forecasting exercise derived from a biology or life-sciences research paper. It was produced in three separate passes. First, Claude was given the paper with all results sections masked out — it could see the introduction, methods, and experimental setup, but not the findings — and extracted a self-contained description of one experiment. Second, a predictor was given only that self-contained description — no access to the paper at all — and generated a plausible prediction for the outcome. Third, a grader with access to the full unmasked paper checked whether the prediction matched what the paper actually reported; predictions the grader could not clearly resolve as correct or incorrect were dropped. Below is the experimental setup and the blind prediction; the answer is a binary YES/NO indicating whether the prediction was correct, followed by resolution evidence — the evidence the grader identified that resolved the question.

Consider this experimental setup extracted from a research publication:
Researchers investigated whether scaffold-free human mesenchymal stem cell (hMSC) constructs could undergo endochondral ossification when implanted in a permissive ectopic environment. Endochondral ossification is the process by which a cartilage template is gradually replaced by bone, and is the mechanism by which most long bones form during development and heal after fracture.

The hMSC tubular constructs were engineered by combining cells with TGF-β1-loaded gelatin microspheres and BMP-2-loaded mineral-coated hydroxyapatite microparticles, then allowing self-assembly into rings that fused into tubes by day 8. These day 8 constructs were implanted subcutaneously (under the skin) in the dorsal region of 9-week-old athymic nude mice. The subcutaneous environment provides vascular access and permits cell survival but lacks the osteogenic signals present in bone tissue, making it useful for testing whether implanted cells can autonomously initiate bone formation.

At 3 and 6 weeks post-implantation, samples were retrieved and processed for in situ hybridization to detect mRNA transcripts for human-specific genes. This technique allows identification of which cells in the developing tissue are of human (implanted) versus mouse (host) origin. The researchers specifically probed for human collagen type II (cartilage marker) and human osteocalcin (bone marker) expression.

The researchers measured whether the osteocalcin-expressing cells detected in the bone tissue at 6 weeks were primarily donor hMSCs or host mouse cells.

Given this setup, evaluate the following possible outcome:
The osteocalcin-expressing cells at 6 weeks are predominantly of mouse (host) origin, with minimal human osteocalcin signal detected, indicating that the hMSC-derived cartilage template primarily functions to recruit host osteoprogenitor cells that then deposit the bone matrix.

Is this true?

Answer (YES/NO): NO